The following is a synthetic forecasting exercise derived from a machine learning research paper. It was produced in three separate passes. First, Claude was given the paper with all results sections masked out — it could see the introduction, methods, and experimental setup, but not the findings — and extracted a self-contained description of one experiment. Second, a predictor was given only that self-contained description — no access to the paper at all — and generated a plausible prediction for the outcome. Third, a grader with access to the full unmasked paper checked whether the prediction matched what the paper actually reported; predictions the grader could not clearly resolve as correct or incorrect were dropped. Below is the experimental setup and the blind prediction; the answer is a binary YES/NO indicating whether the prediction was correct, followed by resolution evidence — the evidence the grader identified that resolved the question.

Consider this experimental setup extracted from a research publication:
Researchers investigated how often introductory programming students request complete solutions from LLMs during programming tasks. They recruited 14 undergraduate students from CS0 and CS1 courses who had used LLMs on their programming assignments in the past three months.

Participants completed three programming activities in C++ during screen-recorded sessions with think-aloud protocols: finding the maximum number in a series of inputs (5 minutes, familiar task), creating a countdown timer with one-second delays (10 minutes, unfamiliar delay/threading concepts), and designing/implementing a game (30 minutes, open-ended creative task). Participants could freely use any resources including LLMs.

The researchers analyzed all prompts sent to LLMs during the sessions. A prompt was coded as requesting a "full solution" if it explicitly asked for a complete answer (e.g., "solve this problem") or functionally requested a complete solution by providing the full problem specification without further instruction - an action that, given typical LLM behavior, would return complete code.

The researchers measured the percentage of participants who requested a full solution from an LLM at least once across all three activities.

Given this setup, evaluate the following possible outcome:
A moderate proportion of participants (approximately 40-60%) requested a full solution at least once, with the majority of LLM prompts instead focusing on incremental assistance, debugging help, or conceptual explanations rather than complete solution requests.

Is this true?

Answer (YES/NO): NO